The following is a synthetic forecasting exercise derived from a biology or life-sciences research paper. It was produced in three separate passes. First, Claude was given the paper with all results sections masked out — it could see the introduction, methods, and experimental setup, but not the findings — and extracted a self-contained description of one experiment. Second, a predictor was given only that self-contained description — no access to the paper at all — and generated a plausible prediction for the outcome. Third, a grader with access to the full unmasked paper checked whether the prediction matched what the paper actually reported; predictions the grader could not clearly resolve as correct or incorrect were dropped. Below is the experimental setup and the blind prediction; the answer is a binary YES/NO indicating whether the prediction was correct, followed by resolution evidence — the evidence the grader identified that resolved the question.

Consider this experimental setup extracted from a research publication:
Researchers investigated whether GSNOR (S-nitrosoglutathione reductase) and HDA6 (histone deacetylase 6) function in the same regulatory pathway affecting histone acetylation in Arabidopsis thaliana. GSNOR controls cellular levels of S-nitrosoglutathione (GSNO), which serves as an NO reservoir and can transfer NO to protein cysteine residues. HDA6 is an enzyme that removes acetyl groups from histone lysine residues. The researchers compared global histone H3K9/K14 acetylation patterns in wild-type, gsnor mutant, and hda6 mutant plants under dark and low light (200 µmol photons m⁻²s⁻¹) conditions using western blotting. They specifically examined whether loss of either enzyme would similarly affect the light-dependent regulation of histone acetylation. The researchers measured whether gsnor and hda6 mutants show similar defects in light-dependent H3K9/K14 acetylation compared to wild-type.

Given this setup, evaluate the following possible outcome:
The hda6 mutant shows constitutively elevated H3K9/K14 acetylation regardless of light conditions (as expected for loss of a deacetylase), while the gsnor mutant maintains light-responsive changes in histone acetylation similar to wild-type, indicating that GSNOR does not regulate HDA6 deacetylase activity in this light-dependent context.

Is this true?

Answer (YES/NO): NO